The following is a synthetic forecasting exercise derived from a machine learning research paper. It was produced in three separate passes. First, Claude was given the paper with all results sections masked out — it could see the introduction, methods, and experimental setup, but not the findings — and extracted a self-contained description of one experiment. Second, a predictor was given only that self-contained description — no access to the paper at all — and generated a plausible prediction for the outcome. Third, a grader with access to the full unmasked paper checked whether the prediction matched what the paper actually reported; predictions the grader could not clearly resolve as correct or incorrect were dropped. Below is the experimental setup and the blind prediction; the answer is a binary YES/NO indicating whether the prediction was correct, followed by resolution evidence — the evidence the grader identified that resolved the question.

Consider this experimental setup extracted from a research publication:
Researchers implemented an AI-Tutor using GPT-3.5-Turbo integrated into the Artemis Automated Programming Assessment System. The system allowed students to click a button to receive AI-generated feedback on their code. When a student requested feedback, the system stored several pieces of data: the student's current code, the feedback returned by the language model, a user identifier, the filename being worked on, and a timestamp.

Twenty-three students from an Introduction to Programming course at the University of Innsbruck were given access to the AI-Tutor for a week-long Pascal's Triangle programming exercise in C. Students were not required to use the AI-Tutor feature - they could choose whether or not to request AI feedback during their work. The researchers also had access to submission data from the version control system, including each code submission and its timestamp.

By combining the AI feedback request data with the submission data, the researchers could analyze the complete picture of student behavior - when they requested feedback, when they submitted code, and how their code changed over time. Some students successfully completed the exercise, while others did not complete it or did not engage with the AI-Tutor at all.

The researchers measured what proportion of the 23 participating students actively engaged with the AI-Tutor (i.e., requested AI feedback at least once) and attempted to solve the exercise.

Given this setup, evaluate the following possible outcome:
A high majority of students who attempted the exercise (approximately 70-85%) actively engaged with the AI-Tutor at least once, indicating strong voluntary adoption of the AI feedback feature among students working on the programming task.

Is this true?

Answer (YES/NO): YES